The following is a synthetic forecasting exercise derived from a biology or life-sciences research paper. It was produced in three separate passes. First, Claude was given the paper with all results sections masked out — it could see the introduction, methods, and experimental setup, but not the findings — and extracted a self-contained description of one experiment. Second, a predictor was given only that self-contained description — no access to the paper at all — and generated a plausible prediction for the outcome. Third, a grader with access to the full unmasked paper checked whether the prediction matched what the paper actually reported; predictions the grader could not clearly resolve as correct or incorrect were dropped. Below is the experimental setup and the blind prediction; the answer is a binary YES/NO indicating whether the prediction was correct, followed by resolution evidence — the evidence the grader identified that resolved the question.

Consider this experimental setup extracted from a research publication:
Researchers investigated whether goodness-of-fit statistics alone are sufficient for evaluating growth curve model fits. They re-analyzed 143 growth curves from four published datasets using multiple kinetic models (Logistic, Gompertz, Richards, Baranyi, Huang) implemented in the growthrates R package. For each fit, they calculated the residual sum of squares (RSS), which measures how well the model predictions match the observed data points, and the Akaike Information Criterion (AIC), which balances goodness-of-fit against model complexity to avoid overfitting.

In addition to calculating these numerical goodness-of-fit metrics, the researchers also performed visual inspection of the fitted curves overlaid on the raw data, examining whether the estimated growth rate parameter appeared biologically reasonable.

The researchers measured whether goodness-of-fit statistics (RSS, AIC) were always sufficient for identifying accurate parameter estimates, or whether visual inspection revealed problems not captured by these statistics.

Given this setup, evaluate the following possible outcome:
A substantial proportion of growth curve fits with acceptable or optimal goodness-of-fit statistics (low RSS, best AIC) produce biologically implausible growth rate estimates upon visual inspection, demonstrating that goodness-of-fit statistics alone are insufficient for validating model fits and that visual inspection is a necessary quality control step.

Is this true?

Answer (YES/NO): NO